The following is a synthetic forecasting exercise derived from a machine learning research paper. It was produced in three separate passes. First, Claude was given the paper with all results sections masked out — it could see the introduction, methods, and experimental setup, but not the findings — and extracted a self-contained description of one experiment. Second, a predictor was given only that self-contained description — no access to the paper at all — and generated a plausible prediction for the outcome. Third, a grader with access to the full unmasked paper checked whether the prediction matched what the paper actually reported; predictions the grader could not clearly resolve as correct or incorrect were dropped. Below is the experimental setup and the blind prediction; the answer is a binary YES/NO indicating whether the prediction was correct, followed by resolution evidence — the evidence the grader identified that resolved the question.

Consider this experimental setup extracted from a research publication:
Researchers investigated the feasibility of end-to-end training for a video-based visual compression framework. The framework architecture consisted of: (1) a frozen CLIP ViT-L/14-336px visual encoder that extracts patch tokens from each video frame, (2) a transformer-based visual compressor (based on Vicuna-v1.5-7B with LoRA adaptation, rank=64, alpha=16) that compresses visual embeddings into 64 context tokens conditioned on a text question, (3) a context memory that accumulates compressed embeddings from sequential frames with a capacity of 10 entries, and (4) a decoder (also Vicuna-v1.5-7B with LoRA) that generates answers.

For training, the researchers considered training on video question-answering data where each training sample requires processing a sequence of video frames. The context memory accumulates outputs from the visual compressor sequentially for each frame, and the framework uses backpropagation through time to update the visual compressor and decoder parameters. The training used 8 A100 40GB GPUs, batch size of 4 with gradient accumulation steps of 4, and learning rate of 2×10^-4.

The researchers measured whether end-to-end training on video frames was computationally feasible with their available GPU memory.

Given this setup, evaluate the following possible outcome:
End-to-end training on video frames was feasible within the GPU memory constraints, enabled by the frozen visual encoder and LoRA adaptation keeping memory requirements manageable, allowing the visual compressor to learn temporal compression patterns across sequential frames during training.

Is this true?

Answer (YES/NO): NO